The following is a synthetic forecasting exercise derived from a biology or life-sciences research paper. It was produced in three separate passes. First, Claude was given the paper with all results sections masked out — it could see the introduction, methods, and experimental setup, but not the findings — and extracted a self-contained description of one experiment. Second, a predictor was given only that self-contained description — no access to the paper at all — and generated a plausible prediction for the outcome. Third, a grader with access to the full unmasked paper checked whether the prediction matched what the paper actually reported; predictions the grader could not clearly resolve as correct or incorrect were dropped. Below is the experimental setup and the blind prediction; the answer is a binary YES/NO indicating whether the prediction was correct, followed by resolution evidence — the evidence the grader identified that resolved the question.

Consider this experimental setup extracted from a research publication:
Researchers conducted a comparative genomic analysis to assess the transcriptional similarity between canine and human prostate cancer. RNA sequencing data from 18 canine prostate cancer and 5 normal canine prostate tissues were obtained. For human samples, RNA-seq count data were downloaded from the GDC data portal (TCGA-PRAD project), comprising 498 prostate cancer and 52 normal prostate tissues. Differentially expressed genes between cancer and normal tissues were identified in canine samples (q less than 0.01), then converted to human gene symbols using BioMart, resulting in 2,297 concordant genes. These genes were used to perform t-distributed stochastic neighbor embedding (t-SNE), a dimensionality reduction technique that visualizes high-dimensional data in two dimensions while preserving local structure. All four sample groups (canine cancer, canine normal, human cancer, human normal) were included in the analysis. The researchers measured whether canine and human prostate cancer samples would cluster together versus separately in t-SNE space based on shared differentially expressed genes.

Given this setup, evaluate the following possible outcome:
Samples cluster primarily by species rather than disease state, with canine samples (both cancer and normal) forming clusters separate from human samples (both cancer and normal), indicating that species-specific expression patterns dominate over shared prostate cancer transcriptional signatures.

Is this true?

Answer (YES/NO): NO